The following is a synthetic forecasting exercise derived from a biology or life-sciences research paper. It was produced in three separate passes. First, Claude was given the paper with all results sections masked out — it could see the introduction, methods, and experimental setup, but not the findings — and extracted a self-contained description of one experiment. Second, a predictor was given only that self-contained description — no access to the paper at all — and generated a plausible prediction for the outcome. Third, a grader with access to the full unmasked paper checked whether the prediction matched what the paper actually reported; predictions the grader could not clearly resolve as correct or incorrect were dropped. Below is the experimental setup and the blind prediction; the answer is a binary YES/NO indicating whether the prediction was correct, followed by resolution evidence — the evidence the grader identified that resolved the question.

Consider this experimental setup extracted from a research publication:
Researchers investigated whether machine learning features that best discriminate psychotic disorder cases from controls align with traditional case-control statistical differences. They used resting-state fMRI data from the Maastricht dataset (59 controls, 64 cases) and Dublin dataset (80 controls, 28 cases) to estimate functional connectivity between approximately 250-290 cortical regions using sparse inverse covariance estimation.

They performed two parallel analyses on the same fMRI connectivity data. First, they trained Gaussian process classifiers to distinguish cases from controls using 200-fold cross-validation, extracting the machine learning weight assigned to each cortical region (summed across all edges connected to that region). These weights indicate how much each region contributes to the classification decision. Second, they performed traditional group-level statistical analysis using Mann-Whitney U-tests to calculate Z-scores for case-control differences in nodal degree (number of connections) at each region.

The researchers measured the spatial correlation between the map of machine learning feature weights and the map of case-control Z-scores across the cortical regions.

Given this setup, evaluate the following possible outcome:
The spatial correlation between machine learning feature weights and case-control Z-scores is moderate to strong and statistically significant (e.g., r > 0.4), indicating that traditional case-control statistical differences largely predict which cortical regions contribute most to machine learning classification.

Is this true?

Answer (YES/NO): YES